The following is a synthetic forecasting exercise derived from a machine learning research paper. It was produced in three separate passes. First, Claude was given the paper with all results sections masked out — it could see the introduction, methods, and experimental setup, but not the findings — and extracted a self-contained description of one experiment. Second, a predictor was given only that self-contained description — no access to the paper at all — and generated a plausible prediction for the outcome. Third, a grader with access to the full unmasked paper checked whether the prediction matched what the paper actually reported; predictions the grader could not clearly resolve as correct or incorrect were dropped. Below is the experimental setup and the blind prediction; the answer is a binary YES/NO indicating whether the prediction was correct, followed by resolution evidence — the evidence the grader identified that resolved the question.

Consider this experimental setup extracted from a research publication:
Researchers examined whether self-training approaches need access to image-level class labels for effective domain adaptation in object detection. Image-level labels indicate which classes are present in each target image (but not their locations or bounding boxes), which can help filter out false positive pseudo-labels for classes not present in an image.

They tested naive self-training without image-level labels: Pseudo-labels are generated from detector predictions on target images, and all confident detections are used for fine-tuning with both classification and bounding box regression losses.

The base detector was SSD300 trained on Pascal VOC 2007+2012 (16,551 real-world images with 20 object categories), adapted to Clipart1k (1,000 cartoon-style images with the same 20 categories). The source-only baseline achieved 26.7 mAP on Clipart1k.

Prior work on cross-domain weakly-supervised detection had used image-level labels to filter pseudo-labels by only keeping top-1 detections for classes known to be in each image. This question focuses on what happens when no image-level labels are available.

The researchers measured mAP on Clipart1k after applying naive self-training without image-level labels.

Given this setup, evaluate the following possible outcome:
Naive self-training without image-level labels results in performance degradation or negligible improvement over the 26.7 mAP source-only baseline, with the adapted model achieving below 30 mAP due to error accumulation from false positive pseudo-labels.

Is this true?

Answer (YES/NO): YES